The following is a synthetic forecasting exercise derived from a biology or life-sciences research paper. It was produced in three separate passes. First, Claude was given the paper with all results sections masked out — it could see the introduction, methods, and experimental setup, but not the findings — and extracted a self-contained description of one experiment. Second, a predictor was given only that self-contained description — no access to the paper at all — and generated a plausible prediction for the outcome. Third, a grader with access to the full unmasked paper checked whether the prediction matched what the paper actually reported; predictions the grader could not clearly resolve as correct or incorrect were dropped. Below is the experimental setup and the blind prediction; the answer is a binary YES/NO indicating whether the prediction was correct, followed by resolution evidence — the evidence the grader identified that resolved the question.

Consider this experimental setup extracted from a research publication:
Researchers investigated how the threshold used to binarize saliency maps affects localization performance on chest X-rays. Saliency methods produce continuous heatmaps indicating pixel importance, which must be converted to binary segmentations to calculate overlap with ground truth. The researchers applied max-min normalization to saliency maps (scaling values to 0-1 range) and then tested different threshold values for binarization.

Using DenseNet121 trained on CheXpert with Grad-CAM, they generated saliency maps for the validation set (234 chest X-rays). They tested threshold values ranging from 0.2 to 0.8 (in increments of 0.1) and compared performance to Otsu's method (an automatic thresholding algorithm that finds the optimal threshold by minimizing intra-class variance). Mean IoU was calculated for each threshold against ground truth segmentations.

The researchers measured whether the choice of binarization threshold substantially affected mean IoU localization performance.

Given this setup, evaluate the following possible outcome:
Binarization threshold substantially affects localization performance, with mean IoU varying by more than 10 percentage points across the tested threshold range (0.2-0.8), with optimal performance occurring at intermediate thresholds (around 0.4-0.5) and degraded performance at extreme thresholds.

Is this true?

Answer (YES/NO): NO